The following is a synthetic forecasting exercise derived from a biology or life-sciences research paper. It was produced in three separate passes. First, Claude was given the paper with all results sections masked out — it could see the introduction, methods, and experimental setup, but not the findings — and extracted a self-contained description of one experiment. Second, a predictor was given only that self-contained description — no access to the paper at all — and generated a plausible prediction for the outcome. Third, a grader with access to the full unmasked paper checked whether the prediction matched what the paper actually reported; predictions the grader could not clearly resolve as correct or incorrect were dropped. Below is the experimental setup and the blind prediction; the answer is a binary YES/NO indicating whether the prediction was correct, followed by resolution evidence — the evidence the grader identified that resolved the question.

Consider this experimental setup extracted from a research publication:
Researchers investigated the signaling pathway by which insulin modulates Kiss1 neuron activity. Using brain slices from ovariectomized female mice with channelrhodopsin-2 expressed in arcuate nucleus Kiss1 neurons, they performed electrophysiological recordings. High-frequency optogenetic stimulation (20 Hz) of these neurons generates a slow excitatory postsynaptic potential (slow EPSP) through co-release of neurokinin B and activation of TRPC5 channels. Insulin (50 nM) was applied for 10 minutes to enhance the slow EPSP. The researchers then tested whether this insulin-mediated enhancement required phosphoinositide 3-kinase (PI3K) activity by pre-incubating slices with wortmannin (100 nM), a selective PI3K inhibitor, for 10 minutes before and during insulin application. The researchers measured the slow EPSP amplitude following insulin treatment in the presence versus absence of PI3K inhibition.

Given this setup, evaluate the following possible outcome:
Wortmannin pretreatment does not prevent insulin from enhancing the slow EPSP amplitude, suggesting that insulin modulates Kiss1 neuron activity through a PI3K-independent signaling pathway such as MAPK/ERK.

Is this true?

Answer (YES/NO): NO